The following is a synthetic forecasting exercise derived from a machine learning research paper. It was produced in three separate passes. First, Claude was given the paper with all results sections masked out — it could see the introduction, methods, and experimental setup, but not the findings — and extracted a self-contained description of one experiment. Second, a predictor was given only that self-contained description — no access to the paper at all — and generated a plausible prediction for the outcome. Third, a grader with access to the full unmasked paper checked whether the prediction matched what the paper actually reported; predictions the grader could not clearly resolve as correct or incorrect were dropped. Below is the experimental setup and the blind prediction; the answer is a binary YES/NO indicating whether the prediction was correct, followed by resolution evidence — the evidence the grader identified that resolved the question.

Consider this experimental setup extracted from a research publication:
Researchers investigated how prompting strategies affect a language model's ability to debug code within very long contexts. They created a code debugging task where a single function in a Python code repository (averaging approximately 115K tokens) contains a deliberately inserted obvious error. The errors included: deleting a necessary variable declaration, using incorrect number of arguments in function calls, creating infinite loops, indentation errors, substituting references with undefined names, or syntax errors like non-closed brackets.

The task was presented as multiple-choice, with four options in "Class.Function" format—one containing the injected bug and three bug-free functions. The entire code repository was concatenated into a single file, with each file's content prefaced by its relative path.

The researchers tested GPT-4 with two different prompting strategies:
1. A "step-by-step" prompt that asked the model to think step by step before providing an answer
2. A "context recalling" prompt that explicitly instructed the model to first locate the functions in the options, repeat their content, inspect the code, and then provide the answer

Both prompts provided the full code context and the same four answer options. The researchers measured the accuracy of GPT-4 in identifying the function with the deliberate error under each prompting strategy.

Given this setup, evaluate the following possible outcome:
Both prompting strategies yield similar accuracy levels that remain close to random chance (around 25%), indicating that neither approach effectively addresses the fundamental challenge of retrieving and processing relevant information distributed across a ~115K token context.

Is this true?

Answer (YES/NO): NO